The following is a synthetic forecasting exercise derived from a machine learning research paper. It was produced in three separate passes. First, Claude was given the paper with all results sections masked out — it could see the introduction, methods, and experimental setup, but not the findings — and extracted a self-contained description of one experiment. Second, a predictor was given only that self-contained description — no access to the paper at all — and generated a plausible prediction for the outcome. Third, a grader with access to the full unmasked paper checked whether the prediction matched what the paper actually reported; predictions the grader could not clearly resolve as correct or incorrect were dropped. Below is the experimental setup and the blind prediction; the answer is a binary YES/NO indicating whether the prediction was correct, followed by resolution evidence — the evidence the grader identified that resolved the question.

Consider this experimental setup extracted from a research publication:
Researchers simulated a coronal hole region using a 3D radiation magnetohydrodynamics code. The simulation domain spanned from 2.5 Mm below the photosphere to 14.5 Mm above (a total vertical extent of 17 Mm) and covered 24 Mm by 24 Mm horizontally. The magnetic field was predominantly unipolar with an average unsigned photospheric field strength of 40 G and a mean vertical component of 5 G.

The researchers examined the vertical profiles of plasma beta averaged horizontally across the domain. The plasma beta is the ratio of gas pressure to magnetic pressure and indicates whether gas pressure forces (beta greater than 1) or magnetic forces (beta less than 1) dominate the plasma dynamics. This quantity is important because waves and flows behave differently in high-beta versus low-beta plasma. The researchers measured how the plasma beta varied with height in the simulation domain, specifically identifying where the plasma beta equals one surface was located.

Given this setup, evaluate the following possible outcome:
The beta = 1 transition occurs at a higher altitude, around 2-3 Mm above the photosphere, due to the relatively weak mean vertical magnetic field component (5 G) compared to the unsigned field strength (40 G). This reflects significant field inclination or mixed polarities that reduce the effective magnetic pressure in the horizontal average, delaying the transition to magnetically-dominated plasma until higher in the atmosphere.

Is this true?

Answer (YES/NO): NO